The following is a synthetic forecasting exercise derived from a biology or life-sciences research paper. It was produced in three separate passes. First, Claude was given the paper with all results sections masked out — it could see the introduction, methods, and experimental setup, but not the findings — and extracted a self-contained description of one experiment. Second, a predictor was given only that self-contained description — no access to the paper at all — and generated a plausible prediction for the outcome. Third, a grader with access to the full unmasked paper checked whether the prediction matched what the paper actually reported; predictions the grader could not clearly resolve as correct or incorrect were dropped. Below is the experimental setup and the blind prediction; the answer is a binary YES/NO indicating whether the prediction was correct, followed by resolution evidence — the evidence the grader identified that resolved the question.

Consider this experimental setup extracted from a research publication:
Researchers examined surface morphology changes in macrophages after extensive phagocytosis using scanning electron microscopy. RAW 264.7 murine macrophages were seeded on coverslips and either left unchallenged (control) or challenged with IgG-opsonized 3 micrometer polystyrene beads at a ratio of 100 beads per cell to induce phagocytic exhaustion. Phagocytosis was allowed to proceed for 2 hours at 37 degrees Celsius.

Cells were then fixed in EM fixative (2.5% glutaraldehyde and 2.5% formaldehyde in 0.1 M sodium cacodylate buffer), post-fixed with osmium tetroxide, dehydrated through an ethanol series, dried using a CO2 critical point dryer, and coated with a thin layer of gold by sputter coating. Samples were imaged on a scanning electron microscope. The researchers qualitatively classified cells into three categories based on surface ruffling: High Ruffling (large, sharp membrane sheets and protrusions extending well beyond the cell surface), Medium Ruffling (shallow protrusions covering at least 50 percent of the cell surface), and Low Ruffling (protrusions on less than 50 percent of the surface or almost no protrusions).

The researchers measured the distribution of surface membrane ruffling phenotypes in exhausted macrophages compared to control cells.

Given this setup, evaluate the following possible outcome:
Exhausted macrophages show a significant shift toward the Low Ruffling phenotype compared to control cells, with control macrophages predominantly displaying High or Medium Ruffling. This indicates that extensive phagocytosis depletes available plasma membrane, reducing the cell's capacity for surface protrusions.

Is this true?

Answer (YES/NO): YES